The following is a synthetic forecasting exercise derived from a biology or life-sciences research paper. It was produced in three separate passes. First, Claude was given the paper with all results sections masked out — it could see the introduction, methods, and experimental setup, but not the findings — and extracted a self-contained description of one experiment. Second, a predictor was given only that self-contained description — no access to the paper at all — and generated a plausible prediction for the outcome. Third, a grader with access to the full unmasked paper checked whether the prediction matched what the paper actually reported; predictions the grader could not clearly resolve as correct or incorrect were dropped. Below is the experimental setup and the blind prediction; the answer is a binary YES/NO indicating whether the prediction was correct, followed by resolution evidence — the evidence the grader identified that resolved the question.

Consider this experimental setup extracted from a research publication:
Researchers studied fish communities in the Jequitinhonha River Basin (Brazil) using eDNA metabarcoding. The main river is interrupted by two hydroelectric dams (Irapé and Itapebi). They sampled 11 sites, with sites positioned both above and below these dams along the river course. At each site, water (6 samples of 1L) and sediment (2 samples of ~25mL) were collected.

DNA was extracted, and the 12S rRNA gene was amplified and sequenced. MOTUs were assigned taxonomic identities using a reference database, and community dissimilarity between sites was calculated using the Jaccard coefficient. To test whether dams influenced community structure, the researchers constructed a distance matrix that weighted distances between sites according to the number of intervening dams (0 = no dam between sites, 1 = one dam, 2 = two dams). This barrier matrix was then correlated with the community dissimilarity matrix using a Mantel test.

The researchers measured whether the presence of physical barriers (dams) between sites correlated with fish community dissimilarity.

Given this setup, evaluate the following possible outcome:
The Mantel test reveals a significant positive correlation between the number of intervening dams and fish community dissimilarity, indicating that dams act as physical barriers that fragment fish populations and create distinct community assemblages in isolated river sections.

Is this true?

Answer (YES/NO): NO